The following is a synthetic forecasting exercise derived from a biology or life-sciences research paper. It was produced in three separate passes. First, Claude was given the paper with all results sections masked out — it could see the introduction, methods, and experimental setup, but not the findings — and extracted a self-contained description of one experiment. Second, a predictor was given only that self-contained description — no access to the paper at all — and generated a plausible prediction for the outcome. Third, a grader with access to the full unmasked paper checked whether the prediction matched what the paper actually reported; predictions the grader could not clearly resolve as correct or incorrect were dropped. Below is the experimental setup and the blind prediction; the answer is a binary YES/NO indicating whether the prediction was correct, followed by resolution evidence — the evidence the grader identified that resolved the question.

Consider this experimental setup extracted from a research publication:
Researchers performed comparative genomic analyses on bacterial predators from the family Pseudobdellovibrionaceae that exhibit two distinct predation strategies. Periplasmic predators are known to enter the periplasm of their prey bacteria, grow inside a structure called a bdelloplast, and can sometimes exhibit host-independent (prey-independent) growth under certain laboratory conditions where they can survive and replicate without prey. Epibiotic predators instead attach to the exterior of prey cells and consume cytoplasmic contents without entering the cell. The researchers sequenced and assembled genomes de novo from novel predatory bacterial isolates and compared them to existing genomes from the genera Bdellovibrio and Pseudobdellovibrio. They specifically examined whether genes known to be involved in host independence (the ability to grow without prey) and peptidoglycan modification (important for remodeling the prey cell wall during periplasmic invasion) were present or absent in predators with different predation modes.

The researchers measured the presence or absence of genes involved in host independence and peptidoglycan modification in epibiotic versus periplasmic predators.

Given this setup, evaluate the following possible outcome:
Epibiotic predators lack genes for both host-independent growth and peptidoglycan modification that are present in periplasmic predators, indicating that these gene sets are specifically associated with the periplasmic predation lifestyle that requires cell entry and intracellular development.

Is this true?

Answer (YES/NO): YES